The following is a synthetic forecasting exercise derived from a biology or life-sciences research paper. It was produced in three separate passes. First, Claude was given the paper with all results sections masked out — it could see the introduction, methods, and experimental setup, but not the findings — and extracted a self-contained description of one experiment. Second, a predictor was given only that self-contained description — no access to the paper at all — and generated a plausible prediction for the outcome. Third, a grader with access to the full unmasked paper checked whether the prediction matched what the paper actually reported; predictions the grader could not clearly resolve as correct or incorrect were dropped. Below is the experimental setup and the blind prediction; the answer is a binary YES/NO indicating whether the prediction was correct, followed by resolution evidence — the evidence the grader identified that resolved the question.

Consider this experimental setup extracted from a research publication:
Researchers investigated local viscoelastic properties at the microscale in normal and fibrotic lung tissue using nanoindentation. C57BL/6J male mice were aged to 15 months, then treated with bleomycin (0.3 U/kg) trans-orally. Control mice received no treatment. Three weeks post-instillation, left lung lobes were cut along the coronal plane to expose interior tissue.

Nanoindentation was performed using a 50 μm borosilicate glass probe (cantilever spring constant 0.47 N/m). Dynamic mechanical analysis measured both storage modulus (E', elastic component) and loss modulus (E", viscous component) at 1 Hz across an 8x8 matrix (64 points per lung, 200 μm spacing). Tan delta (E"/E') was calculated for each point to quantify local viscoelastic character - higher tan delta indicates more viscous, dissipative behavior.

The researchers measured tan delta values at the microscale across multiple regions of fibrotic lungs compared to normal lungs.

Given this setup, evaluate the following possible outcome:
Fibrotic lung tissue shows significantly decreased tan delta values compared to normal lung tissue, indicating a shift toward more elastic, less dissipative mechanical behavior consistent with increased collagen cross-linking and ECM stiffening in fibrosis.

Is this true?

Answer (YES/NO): NO